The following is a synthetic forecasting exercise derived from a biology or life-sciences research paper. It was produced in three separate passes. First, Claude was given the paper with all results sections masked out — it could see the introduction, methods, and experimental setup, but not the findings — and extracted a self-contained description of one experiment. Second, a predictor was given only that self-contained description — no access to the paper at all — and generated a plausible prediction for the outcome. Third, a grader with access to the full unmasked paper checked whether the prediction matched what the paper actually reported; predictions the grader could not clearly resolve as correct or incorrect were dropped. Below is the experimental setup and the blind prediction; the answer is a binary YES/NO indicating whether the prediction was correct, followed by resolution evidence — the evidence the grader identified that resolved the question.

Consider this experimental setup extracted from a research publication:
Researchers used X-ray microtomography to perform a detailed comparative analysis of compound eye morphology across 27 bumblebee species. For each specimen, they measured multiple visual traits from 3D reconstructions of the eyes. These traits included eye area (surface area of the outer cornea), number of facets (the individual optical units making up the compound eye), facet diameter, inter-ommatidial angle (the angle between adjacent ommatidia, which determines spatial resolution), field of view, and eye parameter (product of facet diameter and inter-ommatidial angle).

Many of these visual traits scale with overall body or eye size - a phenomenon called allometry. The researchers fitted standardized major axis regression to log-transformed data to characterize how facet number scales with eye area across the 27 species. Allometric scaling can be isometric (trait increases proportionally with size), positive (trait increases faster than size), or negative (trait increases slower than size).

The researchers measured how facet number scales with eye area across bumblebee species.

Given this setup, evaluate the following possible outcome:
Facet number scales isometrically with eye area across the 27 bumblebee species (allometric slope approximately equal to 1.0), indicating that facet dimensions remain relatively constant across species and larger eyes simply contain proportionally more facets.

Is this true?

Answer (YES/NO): YES